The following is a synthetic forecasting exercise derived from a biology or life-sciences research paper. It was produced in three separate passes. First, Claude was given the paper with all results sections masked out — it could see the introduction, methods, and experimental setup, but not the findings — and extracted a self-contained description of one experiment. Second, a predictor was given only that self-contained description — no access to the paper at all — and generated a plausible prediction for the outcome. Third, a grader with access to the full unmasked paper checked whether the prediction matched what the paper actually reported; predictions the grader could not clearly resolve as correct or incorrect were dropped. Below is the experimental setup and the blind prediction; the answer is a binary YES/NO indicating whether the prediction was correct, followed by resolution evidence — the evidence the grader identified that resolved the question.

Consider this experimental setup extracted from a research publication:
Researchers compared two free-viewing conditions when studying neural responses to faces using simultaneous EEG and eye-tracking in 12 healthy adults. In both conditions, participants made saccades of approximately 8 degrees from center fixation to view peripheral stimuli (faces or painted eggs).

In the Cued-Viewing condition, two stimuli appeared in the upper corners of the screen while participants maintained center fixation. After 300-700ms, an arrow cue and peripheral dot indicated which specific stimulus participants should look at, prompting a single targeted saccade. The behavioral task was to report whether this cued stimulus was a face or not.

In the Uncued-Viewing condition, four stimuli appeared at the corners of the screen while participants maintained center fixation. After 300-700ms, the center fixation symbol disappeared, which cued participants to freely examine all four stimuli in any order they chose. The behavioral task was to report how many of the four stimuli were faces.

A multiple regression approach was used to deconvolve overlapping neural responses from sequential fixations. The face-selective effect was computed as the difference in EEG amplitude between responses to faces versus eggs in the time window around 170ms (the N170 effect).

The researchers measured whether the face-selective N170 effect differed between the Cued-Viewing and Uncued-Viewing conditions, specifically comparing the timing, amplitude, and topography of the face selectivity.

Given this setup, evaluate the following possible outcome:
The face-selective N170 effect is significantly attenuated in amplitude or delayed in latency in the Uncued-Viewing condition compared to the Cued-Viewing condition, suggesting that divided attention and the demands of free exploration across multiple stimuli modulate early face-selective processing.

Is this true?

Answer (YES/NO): NO